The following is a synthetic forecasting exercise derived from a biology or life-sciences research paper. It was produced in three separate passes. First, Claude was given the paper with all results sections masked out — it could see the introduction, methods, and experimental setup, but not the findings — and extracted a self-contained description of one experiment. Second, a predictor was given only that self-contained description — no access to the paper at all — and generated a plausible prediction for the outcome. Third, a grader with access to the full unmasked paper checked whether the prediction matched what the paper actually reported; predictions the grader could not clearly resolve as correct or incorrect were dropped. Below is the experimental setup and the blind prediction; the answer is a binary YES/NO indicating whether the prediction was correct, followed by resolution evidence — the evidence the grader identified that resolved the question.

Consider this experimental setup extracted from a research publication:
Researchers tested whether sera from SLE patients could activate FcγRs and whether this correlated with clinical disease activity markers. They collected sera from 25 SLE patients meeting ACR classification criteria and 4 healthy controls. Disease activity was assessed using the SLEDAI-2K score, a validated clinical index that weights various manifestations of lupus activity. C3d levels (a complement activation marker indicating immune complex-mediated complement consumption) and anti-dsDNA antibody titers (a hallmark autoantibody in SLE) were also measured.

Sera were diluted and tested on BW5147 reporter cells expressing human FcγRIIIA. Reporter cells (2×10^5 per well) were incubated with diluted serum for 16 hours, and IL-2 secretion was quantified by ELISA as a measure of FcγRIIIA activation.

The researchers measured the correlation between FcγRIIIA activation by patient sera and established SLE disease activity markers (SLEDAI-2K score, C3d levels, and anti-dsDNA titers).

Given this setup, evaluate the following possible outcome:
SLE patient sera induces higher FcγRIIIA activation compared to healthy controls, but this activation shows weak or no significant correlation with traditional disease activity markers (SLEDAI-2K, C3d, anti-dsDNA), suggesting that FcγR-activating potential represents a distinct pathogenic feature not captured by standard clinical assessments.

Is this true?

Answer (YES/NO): NO